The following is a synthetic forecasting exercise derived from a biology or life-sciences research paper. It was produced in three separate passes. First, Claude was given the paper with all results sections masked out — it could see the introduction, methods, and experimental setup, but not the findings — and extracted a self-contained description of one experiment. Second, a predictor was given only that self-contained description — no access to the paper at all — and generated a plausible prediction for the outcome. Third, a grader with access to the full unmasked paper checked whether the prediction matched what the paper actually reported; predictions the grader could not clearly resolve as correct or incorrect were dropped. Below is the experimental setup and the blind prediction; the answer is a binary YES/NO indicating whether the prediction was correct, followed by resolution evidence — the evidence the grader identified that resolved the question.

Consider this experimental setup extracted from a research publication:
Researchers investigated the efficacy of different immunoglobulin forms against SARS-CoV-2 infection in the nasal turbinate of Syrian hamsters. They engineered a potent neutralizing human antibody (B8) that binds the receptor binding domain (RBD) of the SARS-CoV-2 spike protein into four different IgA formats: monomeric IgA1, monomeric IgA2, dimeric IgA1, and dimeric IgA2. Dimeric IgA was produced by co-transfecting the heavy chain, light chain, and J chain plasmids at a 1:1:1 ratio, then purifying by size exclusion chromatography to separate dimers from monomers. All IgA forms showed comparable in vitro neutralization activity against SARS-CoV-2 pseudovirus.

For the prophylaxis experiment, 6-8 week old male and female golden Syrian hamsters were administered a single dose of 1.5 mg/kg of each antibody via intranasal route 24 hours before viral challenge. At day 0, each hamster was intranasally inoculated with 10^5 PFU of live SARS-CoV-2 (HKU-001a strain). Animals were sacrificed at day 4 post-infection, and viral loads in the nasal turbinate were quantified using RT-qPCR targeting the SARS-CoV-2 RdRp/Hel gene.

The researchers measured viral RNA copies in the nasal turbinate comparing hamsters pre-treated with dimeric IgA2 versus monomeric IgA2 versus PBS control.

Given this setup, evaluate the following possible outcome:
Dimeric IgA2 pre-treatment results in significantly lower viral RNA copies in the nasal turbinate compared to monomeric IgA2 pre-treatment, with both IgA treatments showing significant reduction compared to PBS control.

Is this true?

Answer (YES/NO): NO